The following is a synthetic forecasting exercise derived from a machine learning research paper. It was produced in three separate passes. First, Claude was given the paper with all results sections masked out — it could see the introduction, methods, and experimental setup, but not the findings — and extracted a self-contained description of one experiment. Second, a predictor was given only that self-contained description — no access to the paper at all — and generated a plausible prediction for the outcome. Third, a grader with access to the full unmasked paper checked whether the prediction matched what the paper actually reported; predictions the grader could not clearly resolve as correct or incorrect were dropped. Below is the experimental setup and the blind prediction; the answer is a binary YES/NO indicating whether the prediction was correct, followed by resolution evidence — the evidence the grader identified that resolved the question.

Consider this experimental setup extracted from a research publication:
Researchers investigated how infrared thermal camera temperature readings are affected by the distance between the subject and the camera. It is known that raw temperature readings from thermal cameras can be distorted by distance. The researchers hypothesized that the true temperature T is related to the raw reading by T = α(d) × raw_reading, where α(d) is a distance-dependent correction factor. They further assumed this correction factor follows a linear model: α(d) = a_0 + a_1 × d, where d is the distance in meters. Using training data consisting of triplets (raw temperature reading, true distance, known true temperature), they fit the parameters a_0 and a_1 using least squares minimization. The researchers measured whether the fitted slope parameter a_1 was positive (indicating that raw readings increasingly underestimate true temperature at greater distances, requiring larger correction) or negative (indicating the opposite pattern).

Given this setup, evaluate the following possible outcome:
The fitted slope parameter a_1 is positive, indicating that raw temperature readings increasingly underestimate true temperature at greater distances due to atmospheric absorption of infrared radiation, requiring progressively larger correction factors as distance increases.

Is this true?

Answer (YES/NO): YES